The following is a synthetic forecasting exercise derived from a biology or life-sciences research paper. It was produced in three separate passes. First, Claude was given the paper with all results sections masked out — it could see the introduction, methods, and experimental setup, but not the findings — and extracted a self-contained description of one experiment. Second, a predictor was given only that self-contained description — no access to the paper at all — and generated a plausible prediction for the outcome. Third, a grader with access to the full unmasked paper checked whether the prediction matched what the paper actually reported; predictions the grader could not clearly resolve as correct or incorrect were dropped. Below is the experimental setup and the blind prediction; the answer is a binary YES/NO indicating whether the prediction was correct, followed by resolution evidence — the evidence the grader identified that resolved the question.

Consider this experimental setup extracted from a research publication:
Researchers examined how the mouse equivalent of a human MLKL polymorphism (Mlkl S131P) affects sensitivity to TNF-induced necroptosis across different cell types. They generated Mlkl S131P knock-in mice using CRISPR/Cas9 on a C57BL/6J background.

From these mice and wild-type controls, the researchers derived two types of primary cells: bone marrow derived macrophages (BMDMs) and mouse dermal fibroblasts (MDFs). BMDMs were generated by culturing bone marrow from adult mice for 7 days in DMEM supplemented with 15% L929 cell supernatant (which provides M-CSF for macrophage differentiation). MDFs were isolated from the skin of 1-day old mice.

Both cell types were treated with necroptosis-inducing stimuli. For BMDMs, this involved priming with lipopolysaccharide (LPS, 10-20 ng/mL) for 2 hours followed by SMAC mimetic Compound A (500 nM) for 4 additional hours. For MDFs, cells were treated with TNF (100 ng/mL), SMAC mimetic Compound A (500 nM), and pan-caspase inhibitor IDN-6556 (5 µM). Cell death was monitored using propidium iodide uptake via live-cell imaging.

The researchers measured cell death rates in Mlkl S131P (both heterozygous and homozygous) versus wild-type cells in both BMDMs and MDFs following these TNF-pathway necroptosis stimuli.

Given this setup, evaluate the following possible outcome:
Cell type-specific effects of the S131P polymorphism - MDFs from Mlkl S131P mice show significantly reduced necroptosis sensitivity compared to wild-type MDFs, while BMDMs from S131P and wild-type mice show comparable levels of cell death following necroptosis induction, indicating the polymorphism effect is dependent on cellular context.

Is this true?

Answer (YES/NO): NO